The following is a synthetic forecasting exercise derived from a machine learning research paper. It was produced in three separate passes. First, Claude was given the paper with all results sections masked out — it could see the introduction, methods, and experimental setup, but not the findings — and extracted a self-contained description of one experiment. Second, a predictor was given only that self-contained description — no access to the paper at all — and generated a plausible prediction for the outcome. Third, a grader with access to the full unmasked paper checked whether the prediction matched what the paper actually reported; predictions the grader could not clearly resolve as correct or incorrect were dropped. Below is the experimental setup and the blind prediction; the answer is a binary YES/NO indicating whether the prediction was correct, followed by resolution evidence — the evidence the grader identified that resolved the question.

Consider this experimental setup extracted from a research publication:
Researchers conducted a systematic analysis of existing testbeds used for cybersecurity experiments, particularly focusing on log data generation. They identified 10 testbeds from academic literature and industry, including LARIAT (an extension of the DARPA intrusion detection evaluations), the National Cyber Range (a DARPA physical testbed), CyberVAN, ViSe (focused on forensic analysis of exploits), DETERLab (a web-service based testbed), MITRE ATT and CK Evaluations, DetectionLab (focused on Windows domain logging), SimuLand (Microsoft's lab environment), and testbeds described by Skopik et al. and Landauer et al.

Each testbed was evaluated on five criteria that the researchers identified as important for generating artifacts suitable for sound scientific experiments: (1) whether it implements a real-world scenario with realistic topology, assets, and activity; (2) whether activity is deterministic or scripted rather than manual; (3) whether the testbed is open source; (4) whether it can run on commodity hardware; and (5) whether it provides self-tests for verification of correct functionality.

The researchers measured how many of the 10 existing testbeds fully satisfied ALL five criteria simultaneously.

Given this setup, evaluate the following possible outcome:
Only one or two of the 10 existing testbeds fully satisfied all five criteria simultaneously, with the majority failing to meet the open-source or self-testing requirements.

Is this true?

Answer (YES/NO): NO